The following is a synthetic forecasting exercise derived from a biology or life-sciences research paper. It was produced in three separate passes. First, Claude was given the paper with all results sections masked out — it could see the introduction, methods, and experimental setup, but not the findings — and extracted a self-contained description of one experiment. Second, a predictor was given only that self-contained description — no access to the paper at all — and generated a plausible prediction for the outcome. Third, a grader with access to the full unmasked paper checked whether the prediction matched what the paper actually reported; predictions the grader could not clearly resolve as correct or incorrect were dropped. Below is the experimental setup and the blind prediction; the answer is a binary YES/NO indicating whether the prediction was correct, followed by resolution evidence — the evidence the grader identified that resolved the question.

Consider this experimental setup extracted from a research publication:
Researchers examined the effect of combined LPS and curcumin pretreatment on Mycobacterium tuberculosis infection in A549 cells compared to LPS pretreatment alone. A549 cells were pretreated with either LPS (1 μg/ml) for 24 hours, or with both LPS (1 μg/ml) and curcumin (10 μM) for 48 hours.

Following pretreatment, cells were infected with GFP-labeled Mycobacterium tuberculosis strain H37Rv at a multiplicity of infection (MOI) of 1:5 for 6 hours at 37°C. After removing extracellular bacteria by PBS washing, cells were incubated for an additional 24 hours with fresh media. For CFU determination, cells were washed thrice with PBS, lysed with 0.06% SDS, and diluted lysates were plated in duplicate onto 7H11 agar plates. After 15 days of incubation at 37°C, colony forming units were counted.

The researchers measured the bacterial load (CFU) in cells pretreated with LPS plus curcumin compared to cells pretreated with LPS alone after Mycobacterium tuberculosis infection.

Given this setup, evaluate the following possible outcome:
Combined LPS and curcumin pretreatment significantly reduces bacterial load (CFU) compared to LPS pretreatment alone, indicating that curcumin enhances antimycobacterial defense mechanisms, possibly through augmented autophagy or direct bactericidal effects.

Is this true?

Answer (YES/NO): NO